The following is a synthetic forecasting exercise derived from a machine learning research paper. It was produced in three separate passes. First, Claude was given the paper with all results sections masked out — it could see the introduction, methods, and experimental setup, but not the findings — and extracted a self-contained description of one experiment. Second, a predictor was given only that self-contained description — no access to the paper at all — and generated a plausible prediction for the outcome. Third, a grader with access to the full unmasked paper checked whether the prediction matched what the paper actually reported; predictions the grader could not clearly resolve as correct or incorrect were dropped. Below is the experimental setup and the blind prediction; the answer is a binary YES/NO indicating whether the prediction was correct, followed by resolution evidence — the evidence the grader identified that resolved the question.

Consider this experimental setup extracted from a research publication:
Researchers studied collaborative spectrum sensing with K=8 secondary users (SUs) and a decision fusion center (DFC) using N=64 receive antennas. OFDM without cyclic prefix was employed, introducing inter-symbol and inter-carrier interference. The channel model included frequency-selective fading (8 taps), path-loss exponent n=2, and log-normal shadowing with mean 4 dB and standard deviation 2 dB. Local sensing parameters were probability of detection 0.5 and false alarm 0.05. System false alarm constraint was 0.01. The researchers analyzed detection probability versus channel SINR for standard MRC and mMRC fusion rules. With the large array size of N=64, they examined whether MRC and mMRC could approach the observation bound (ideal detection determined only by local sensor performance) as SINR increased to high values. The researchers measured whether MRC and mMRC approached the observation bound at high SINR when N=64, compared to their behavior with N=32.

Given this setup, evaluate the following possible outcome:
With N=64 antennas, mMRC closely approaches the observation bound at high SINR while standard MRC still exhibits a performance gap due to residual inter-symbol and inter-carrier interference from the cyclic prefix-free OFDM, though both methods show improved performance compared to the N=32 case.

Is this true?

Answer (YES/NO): NO